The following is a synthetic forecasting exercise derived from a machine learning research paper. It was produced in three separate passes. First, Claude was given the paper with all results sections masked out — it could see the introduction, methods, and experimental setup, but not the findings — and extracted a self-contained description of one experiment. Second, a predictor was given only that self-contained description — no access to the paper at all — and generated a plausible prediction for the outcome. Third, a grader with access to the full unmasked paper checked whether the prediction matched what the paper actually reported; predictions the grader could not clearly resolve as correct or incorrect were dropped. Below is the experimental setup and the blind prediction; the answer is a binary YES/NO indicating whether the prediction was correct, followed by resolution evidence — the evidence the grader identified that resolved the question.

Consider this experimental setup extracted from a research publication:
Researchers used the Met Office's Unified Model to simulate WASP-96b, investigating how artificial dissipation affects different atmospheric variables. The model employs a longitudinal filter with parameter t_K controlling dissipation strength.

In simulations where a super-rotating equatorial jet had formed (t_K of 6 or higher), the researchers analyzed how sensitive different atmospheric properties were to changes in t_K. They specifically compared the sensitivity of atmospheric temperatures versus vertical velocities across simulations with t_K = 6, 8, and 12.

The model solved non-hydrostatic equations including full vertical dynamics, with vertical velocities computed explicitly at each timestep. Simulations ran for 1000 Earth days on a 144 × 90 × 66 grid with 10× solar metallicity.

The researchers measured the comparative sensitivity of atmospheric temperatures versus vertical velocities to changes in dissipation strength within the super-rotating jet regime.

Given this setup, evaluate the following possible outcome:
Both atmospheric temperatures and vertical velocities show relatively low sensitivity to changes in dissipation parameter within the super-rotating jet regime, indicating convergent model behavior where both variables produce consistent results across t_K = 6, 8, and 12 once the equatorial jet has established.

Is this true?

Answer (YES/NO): NO